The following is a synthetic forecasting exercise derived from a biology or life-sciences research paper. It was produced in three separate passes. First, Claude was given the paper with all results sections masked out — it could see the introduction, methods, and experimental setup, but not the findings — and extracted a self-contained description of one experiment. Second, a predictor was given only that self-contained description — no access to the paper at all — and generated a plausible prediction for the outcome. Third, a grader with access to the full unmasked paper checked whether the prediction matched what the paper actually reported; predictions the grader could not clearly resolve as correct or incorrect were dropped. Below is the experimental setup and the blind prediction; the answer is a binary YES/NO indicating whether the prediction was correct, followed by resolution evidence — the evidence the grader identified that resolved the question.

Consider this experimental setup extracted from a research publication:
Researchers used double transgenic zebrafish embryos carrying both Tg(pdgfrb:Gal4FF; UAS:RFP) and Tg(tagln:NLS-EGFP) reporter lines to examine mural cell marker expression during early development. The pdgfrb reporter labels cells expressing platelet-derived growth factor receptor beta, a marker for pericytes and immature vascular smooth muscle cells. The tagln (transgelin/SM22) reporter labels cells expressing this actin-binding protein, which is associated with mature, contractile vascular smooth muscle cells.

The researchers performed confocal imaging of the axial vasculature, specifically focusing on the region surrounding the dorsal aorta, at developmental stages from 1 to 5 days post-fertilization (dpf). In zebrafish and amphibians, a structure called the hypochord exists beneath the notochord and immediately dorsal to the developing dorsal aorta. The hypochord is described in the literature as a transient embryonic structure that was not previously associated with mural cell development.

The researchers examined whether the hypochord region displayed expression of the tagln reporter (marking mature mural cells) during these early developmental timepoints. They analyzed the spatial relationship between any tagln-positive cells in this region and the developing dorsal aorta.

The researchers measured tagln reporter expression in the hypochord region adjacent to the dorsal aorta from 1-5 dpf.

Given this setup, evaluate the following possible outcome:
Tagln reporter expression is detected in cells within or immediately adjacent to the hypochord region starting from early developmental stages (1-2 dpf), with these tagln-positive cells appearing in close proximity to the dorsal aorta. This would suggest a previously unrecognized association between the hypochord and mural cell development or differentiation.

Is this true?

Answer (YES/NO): YES